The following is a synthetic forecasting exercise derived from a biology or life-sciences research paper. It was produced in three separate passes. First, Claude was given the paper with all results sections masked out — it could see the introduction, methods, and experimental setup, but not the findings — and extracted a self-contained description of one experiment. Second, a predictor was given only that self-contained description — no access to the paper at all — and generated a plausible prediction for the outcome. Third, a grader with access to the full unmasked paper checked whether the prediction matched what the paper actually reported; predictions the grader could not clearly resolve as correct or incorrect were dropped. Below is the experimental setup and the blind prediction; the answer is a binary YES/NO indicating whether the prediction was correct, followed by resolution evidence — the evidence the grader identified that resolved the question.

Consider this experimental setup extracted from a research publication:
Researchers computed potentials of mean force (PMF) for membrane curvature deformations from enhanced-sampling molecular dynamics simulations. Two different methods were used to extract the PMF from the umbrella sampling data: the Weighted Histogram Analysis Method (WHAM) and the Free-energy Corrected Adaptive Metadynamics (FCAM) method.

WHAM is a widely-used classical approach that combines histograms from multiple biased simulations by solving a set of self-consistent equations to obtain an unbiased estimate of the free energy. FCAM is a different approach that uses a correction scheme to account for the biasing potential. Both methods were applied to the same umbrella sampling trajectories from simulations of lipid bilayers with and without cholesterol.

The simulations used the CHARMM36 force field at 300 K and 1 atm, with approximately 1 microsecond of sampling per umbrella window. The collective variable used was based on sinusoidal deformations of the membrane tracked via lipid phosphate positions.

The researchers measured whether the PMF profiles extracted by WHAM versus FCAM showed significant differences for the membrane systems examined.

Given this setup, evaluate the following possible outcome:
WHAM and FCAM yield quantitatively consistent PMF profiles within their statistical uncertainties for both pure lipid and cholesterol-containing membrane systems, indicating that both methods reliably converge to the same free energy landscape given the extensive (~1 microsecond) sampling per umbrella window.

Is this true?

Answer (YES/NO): YES